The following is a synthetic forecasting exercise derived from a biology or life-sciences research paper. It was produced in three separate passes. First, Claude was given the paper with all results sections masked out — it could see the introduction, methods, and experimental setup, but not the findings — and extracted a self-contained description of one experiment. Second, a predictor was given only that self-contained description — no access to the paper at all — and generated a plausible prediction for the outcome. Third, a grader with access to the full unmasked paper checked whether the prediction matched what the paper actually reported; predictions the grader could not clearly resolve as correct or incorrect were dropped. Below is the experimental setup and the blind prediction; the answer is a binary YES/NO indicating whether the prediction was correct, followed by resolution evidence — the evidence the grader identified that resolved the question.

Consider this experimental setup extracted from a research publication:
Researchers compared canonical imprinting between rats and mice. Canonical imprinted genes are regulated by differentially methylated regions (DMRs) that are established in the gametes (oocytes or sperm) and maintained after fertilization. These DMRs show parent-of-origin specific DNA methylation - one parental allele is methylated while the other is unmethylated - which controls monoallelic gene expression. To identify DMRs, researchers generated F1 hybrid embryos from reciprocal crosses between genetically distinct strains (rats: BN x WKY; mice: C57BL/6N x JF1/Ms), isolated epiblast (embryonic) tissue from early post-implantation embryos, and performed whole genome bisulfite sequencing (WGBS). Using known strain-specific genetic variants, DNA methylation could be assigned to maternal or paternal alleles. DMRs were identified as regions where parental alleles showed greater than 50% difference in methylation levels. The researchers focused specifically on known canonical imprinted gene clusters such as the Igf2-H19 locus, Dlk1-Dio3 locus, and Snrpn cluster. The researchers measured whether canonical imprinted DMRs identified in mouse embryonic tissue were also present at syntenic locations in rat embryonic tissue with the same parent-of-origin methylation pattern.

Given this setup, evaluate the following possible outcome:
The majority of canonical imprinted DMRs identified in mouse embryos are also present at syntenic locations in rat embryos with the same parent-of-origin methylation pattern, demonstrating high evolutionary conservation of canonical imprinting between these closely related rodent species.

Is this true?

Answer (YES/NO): YES